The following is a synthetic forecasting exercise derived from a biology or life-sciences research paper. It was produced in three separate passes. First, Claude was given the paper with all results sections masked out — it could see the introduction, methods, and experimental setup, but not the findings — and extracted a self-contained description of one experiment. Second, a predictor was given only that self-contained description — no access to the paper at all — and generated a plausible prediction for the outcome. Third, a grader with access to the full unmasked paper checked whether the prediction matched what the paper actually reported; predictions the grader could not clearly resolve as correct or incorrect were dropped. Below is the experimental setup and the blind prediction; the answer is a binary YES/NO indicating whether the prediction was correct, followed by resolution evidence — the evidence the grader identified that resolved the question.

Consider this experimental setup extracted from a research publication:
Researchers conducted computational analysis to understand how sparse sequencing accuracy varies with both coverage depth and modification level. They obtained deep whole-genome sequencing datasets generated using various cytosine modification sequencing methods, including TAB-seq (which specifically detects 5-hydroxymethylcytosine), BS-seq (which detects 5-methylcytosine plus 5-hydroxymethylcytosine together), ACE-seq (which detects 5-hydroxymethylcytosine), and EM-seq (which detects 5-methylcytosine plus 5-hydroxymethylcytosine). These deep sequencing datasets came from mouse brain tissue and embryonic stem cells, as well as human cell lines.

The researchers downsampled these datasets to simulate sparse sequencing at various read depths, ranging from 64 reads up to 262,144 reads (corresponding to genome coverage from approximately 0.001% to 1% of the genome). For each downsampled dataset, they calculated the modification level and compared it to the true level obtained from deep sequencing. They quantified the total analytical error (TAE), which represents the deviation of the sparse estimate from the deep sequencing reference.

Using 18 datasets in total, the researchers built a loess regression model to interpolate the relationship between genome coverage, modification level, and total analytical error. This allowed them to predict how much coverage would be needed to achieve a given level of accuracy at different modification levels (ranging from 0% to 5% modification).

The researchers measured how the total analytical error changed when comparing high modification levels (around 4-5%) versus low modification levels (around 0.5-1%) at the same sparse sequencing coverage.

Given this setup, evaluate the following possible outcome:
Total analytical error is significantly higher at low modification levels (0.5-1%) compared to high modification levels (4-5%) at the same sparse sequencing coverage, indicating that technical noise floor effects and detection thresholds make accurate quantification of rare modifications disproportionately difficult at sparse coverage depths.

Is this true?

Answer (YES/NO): YES